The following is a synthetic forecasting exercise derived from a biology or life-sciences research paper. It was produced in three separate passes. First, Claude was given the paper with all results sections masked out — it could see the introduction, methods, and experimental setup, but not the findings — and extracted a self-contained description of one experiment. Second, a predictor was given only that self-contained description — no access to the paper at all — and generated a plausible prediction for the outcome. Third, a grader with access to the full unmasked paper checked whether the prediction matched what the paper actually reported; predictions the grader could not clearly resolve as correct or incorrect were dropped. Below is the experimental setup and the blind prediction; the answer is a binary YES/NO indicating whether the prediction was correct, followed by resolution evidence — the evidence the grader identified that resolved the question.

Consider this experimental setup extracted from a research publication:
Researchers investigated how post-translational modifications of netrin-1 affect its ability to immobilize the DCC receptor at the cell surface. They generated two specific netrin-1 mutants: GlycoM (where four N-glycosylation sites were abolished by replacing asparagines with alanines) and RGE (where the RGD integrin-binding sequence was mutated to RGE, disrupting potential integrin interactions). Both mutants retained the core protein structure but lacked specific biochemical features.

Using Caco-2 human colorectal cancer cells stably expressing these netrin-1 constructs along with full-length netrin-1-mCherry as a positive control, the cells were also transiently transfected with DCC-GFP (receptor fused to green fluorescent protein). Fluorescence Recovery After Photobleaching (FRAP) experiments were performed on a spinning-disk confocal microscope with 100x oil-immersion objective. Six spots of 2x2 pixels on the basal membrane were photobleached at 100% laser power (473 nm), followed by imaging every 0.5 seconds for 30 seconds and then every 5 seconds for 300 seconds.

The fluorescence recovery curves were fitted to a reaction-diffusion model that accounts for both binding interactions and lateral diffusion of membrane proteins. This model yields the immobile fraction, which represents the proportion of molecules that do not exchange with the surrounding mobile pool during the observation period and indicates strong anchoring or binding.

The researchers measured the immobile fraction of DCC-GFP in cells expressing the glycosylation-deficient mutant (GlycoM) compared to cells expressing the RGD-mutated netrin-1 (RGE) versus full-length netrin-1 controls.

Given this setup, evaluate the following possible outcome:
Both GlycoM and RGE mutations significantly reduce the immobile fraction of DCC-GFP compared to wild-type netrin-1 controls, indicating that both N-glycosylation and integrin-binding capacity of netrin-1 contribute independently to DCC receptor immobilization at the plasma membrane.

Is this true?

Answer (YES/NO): NO